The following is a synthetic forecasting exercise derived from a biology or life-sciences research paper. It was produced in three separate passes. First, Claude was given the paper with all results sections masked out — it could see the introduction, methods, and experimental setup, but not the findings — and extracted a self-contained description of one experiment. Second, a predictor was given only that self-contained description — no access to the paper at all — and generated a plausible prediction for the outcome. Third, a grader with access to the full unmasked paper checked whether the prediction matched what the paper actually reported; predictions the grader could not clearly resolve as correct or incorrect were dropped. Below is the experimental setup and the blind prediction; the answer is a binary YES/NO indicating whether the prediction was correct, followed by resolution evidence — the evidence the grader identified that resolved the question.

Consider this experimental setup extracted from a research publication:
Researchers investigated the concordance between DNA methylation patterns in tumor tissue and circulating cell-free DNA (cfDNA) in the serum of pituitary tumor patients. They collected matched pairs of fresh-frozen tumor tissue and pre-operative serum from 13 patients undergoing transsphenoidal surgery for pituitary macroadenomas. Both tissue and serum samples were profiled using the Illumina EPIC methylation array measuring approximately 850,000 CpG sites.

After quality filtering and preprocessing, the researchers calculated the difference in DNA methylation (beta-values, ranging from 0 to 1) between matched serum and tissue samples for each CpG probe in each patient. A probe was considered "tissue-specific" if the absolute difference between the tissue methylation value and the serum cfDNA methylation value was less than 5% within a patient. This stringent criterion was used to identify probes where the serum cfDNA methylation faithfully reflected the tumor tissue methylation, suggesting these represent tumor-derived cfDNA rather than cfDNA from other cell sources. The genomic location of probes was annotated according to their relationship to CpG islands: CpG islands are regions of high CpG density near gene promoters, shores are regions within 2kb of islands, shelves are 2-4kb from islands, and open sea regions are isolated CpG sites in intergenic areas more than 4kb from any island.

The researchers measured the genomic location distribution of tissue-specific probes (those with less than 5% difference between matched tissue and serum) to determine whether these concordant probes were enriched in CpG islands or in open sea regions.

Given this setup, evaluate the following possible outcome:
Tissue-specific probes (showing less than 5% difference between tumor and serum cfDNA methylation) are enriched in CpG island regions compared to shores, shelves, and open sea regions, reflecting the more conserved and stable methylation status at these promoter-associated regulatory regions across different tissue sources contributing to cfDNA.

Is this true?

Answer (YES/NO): NO